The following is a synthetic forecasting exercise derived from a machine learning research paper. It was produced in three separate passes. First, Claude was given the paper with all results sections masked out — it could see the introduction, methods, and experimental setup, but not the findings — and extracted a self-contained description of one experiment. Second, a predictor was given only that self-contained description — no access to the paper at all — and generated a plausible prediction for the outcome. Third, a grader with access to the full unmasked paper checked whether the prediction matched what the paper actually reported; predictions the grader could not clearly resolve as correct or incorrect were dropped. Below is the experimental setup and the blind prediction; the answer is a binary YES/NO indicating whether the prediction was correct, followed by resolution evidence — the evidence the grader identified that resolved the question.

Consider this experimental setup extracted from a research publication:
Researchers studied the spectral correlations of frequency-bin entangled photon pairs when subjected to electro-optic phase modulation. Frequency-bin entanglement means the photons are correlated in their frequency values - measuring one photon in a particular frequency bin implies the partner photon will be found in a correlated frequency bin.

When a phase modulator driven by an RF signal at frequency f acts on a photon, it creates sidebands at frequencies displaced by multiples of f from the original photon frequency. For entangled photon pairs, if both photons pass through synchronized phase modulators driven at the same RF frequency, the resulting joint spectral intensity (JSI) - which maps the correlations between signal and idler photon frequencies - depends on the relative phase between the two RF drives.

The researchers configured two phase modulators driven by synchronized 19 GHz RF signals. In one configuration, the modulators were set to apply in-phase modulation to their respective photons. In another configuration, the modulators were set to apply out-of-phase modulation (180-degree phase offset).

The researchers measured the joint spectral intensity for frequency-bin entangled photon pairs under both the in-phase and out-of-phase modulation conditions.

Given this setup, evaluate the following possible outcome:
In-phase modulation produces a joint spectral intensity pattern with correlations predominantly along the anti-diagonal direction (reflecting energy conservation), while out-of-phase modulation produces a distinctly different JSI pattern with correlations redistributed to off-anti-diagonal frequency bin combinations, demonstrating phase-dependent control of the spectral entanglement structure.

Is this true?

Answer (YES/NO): NO